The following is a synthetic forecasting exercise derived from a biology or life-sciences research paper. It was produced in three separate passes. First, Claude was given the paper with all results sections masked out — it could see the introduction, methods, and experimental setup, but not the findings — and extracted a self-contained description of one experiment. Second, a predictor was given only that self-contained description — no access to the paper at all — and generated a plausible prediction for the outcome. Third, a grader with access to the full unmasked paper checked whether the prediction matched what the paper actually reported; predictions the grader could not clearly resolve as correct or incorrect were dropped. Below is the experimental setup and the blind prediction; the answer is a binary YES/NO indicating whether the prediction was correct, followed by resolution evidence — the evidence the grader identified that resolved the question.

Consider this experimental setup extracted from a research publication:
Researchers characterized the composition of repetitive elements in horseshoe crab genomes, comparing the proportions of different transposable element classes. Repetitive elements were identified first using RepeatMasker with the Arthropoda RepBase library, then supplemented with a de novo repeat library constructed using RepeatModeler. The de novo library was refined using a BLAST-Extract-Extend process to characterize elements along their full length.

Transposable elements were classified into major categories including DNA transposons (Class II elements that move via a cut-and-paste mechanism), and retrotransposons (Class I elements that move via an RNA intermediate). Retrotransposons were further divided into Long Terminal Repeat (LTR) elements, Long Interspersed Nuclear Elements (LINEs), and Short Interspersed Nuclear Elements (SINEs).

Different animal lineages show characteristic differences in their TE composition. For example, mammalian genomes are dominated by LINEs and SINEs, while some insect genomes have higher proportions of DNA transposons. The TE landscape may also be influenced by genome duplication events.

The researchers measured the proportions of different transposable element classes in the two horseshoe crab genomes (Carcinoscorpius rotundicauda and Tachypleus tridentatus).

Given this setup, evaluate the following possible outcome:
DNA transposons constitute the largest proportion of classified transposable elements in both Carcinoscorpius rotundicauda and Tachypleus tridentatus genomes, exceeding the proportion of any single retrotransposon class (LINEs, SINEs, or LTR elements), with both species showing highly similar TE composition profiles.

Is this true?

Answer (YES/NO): YES